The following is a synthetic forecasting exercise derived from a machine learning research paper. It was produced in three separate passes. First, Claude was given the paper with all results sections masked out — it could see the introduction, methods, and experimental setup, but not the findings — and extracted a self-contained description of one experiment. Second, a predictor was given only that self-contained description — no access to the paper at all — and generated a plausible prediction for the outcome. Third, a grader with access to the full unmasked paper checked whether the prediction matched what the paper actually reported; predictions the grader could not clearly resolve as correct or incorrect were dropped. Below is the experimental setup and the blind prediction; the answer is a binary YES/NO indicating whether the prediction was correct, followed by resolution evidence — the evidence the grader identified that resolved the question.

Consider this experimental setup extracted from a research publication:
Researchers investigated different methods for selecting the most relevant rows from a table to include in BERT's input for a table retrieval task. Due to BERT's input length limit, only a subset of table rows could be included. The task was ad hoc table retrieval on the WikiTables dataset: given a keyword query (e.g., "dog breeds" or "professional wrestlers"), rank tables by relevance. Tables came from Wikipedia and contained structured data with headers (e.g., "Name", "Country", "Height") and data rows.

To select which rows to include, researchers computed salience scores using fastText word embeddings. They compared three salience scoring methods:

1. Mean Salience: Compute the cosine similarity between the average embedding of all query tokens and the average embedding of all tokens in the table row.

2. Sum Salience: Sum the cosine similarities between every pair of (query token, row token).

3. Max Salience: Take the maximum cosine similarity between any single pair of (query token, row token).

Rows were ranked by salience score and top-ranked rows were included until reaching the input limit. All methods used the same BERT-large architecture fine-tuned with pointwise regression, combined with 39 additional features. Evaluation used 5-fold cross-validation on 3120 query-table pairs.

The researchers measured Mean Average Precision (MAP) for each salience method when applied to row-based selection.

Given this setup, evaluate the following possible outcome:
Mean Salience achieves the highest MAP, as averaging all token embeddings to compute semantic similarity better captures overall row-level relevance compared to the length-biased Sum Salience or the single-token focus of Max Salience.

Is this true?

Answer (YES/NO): NO